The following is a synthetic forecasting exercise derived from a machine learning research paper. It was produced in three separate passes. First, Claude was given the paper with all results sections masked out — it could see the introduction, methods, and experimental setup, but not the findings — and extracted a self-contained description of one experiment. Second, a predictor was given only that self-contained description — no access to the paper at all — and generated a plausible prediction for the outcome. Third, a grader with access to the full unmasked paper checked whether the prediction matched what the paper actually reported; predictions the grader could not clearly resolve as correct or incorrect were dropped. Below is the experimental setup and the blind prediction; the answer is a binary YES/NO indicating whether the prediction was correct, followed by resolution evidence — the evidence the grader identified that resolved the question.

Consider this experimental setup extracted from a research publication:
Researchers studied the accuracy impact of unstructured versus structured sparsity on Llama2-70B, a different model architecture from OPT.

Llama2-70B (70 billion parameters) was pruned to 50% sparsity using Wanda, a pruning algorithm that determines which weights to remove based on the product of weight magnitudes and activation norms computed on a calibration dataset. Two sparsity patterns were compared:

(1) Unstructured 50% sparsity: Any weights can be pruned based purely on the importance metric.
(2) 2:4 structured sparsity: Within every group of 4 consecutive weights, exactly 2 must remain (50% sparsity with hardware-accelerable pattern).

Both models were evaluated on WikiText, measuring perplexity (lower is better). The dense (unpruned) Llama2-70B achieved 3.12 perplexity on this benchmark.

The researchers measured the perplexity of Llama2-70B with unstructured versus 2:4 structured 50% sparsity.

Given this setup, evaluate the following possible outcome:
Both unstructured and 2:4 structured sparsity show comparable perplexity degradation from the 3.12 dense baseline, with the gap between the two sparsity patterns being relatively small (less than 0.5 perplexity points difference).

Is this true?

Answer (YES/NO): NO